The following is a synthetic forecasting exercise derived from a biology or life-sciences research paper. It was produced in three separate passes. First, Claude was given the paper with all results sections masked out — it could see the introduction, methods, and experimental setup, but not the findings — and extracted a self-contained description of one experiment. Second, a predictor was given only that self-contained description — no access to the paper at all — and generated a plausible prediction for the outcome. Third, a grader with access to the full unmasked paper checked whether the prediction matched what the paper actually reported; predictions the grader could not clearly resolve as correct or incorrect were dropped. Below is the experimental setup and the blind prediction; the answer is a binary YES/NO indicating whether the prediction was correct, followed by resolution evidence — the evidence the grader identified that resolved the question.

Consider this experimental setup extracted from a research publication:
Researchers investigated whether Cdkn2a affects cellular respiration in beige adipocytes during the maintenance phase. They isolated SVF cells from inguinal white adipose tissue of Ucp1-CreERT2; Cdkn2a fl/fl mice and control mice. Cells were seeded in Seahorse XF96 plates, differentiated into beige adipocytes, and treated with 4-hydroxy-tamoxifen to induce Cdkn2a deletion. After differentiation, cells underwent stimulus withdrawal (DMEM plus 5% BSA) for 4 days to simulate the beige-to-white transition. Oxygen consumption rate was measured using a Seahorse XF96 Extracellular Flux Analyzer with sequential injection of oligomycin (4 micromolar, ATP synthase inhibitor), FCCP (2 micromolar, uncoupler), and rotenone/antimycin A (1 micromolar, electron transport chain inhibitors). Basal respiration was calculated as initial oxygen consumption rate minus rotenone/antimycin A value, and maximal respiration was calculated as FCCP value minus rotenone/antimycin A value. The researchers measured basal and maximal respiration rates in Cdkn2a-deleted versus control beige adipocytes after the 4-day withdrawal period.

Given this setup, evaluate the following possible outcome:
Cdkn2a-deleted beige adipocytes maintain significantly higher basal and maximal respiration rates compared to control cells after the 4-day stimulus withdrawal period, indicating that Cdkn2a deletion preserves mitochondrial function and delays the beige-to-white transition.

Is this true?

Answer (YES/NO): YES